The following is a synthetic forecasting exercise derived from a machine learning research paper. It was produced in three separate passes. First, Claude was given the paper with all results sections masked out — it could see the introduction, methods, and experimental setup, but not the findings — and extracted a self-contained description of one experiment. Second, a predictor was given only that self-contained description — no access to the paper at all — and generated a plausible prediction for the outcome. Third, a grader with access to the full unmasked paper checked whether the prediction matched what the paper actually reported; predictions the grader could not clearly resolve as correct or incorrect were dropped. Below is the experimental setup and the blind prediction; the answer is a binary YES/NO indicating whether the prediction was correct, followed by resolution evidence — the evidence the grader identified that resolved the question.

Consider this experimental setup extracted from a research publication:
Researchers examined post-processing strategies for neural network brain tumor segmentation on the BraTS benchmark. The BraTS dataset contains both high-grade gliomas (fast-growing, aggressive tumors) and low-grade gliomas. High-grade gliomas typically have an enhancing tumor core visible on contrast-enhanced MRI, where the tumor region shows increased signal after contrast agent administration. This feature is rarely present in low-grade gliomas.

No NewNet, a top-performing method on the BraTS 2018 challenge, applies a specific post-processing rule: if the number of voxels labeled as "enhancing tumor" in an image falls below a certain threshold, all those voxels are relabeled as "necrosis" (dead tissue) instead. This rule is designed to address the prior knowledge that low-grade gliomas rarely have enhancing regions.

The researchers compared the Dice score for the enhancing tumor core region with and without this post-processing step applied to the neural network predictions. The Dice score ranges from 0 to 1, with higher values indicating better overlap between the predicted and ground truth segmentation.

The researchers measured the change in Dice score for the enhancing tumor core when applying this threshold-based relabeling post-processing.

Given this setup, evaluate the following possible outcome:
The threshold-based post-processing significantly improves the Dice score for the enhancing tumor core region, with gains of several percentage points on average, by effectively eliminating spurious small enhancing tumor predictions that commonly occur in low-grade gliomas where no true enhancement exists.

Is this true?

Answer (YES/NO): YES